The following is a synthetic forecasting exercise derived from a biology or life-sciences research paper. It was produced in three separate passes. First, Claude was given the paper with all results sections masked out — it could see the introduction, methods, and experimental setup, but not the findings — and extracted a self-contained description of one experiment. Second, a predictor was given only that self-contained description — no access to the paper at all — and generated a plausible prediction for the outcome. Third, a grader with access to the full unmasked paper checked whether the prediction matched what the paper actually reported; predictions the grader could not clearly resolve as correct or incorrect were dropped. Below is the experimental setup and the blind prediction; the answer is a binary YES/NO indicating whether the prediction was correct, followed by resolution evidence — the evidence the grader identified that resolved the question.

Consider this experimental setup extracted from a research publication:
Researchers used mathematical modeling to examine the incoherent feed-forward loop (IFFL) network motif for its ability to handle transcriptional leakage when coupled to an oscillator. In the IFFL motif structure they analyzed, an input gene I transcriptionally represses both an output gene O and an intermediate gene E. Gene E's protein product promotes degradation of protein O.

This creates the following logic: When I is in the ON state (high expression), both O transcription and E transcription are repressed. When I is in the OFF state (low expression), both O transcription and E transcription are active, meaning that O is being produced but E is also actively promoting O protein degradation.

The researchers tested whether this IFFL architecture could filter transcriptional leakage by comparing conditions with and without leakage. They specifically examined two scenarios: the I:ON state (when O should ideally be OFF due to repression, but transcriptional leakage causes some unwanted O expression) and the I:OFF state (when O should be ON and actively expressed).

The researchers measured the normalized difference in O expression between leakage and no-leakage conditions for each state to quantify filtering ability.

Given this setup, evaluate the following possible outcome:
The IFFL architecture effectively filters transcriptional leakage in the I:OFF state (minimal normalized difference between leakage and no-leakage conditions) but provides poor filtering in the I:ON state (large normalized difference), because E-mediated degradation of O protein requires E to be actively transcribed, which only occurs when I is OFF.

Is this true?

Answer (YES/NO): YES